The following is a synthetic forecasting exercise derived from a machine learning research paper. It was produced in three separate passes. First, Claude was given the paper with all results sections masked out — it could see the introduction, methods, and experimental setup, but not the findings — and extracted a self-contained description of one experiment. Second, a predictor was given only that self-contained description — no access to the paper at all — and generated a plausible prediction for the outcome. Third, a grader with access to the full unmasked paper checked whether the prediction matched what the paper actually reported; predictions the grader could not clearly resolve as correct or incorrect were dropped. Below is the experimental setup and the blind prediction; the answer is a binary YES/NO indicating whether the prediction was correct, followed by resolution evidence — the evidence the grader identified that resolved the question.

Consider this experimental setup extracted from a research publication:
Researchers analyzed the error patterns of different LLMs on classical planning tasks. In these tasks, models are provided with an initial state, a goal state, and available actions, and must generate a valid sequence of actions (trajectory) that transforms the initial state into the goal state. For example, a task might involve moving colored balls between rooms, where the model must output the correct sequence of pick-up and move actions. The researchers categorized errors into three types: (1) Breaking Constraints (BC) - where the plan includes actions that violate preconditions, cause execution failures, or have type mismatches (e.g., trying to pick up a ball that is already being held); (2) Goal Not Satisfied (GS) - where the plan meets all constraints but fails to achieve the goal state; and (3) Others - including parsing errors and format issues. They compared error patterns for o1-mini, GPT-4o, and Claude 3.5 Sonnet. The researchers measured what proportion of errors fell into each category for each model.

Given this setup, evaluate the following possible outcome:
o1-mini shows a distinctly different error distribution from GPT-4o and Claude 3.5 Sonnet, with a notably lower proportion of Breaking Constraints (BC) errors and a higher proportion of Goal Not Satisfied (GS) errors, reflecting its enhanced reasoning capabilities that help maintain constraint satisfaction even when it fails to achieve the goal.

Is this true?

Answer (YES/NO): NO